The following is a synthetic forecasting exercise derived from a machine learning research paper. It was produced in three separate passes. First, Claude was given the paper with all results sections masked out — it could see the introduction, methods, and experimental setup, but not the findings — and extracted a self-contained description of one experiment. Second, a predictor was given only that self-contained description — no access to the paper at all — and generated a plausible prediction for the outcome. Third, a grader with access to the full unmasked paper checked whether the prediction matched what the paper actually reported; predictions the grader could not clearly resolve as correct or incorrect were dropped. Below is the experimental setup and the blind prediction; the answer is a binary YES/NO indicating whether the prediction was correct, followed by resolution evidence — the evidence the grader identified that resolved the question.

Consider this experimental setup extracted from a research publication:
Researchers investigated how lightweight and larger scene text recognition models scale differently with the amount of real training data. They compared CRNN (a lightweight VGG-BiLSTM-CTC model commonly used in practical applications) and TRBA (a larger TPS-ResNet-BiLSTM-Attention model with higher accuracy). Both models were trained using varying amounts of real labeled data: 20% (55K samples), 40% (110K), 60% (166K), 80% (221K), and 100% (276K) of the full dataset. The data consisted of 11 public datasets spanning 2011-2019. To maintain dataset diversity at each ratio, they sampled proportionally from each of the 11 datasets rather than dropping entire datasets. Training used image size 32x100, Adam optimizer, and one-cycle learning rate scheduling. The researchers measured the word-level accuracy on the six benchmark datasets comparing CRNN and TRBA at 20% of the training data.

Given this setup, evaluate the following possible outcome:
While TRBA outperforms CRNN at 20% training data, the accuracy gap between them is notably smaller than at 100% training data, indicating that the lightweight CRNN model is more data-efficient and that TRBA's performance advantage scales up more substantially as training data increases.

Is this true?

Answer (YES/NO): NO